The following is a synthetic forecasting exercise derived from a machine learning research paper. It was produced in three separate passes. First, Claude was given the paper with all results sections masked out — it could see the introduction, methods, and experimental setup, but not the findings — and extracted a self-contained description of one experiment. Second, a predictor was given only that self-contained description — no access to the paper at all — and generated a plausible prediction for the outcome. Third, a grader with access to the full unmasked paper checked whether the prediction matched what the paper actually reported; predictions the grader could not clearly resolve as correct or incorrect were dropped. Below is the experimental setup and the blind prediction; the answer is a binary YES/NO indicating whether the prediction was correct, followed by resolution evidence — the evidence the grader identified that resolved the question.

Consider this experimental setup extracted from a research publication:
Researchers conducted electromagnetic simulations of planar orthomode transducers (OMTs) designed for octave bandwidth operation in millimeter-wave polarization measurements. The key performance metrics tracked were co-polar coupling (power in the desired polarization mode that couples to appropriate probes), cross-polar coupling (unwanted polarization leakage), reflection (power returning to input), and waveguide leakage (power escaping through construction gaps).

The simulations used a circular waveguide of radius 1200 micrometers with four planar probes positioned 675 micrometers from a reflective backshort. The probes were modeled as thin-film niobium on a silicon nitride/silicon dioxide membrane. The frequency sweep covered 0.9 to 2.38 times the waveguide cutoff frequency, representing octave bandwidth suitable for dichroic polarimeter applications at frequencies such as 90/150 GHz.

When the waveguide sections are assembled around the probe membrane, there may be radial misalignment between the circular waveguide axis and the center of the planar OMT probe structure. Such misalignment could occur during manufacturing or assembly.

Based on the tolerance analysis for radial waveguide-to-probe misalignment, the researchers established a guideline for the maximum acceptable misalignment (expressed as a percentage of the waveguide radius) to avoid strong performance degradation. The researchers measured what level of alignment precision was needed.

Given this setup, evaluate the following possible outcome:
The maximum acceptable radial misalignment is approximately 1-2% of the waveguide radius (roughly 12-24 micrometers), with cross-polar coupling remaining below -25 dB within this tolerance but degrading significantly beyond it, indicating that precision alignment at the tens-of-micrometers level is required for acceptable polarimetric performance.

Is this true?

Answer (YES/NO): NO